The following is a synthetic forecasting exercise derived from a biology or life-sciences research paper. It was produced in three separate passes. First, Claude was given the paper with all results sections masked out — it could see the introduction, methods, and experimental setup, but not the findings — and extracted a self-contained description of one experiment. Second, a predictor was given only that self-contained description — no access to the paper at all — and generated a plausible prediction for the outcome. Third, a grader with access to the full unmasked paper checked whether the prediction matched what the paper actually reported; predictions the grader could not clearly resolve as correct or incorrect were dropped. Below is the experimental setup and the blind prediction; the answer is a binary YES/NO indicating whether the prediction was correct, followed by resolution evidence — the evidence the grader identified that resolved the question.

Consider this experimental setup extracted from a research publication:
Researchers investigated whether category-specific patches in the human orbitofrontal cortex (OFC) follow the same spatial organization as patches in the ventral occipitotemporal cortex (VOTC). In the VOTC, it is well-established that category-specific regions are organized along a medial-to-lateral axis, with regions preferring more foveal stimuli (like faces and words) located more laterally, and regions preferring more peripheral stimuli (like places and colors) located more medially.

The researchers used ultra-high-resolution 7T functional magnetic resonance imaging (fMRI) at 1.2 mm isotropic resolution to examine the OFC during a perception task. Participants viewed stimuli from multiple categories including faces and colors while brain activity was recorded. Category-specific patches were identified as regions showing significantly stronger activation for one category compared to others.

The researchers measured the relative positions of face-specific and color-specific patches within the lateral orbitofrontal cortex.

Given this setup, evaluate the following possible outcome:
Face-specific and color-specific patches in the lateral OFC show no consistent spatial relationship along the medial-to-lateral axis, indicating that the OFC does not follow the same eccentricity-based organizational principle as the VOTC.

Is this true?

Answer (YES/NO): NO